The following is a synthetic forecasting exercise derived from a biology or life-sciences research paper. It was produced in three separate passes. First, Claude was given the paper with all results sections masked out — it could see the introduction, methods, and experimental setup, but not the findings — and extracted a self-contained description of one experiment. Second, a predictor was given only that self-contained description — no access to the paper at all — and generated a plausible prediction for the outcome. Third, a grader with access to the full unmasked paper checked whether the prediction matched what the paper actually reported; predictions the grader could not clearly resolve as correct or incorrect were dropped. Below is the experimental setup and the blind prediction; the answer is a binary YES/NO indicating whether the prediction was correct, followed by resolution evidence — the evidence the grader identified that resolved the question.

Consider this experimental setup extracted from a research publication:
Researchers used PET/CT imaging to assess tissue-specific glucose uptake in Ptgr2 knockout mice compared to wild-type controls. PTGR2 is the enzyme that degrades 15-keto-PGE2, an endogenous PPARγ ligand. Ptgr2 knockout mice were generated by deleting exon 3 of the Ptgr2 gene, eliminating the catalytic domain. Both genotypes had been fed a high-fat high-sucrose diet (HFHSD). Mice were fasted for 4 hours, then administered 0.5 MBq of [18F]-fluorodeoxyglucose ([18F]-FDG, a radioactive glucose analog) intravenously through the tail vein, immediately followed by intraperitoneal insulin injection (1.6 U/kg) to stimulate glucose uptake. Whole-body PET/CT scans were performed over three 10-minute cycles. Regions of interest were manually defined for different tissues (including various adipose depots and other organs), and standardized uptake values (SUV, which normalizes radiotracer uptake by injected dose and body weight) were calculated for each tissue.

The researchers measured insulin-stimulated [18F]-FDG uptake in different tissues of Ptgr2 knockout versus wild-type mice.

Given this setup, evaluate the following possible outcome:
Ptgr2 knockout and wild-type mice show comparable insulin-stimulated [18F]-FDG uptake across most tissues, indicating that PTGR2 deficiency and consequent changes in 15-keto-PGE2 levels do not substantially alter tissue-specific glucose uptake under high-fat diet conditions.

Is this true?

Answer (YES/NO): NO